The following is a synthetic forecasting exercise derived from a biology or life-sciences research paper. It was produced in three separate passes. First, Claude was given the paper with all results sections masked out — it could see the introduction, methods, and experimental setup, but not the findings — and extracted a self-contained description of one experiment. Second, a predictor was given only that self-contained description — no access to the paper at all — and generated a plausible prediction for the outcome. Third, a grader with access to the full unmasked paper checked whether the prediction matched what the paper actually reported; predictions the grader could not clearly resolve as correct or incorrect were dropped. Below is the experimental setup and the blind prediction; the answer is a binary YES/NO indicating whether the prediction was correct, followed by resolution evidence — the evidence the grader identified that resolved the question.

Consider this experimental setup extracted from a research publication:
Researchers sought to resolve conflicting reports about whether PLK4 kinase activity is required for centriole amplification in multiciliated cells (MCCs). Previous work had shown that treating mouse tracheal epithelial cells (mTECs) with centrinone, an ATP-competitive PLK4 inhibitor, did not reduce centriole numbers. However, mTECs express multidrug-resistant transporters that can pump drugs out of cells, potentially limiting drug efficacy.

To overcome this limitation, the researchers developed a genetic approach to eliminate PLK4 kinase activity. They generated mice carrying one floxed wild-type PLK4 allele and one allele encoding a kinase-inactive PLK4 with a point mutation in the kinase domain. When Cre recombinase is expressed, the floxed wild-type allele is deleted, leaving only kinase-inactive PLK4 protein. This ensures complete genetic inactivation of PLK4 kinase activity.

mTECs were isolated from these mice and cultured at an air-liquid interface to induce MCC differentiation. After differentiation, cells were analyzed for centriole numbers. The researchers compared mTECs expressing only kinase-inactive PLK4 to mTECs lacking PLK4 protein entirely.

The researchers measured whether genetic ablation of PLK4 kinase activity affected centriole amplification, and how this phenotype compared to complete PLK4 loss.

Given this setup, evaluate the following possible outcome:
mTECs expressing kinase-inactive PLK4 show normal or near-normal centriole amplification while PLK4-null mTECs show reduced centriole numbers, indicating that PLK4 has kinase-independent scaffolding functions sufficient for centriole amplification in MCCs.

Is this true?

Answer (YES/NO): NO